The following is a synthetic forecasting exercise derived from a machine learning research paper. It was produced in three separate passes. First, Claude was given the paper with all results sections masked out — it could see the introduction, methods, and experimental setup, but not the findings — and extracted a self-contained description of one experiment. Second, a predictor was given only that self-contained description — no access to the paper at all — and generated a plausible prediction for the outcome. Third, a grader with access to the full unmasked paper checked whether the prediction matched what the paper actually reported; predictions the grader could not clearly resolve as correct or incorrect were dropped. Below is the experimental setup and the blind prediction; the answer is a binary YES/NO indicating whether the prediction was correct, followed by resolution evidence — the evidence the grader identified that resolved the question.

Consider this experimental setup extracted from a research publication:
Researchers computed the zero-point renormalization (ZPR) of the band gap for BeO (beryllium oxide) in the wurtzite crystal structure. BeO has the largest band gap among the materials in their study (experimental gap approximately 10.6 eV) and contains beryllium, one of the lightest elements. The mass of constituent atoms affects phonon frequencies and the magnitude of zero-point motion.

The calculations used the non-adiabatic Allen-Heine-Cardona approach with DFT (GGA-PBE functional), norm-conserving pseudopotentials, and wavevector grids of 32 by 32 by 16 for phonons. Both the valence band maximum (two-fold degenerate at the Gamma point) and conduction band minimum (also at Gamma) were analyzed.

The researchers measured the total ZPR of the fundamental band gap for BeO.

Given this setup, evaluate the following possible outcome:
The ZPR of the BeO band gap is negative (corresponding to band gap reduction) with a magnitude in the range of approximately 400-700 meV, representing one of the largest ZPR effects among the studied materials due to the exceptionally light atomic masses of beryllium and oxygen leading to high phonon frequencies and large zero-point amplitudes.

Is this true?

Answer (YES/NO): YES